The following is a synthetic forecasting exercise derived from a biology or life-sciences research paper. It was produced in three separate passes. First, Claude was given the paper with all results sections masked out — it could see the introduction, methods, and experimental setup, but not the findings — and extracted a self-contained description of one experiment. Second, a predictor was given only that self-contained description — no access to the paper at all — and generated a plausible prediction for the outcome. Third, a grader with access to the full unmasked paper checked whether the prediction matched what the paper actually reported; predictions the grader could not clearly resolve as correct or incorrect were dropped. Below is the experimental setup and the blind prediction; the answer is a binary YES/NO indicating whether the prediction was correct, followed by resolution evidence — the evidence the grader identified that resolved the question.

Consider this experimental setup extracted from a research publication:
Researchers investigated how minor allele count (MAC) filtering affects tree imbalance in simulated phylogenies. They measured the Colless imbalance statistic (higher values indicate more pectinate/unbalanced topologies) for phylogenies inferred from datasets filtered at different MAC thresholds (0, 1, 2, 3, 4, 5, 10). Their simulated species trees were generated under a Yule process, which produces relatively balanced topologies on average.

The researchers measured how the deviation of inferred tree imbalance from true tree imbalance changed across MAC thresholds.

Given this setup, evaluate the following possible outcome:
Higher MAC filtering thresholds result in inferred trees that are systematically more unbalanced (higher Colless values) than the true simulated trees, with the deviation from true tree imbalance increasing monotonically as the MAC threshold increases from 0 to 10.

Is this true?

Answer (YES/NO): NO